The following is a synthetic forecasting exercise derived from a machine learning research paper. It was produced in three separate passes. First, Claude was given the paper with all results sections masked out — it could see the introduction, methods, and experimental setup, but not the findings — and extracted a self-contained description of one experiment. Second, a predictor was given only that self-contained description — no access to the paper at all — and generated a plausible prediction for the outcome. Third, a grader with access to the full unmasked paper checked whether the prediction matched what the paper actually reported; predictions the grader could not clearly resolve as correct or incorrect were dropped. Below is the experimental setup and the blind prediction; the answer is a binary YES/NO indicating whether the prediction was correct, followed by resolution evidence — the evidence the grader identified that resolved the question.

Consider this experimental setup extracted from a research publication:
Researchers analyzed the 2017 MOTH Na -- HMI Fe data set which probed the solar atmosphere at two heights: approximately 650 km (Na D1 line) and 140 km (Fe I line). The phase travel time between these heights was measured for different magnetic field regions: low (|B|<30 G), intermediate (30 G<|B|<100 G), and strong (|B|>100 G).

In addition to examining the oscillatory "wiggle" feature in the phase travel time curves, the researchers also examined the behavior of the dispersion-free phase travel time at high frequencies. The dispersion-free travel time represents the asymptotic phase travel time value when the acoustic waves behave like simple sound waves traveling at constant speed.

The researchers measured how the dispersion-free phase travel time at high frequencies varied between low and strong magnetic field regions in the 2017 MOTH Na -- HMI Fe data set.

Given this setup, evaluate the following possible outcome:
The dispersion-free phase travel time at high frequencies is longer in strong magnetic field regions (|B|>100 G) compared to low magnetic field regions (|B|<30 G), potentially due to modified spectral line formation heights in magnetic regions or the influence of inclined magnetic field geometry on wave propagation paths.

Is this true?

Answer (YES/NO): NO